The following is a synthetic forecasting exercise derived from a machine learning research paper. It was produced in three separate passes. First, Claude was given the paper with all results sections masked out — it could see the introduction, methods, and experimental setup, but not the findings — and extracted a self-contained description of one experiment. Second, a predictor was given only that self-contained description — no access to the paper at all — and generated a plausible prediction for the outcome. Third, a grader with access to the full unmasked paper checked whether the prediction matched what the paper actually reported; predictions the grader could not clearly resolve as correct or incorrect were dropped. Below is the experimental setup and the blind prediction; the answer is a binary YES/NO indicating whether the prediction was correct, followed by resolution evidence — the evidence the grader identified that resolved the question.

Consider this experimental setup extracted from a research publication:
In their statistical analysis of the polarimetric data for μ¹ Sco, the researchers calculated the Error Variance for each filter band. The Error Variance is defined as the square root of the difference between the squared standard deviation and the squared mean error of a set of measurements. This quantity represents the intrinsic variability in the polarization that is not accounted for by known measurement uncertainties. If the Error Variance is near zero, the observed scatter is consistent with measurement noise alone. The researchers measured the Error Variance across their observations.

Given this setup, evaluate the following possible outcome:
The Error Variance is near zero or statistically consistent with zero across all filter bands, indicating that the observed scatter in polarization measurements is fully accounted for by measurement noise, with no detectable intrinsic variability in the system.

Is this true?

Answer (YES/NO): NO